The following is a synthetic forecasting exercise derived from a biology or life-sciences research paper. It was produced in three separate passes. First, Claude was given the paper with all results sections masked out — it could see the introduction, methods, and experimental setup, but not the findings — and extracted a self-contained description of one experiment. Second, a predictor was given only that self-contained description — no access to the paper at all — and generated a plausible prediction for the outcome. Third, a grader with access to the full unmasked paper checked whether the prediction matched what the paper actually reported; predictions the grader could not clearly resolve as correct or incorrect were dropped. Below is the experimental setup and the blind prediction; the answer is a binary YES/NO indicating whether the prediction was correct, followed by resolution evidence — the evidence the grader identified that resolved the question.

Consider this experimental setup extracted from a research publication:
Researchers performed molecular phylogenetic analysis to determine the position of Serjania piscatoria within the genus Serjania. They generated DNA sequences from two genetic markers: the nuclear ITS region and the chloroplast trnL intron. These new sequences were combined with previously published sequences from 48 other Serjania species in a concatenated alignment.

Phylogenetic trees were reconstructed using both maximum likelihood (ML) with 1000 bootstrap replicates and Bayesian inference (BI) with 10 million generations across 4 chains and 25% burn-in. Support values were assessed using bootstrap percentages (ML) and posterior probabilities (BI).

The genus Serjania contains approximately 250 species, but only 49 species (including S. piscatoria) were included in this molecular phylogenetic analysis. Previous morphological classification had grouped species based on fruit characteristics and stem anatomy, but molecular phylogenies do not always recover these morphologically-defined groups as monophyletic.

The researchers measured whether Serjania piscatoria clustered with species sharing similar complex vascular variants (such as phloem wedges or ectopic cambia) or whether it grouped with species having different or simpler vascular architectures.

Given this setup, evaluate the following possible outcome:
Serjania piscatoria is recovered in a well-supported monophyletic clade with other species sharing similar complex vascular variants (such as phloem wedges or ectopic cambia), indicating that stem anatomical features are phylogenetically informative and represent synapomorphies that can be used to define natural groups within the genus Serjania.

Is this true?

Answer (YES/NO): NO